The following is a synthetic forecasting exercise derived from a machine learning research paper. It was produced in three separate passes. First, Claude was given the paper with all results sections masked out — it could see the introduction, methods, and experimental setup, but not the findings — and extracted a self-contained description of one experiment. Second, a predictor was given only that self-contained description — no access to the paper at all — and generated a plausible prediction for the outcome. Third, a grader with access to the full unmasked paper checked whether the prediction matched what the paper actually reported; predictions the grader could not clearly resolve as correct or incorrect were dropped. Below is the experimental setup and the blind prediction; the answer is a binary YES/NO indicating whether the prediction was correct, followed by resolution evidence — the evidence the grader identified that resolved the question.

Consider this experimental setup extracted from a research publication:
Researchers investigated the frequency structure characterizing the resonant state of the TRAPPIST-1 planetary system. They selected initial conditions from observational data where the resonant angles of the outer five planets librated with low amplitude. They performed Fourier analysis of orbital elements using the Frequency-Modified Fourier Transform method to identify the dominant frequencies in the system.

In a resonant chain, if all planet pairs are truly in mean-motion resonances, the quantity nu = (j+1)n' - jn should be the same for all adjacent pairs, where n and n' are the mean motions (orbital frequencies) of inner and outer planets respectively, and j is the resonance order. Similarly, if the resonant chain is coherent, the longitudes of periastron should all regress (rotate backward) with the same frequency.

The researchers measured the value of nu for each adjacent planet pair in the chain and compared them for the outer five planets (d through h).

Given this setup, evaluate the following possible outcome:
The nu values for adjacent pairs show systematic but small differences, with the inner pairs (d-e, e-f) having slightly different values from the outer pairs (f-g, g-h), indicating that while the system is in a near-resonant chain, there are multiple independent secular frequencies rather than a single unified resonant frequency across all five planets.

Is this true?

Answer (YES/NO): NO